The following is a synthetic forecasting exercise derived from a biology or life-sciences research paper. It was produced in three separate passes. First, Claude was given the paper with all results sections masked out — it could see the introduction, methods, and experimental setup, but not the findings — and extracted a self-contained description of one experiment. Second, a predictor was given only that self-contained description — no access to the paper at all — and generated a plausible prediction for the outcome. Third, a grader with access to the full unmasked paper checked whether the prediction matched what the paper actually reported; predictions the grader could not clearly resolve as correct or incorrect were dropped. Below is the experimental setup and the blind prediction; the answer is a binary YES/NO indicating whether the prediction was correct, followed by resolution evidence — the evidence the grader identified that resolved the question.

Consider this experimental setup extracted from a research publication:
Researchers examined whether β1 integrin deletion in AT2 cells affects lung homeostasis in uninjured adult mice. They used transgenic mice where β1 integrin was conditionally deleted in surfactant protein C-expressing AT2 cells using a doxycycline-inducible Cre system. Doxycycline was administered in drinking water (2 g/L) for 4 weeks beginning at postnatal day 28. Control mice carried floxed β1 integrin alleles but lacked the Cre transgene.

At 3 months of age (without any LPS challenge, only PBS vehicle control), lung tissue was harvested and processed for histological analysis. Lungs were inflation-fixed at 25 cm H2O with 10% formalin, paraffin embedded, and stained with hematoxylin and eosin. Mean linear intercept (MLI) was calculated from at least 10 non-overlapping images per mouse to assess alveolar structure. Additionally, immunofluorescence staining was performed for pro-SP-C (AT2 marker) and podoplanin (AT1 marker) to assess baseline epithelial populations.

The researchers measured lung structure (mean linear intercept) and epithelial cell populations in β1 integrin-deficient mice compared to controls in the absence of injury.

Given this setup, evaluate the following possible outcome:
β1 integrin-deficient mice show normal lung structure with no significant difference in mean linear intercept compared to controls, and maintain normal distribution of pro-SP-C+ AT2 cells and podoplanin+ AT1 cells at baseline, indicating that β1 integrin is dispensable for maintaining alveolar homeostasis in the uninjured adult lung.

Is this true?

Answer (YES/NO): NO